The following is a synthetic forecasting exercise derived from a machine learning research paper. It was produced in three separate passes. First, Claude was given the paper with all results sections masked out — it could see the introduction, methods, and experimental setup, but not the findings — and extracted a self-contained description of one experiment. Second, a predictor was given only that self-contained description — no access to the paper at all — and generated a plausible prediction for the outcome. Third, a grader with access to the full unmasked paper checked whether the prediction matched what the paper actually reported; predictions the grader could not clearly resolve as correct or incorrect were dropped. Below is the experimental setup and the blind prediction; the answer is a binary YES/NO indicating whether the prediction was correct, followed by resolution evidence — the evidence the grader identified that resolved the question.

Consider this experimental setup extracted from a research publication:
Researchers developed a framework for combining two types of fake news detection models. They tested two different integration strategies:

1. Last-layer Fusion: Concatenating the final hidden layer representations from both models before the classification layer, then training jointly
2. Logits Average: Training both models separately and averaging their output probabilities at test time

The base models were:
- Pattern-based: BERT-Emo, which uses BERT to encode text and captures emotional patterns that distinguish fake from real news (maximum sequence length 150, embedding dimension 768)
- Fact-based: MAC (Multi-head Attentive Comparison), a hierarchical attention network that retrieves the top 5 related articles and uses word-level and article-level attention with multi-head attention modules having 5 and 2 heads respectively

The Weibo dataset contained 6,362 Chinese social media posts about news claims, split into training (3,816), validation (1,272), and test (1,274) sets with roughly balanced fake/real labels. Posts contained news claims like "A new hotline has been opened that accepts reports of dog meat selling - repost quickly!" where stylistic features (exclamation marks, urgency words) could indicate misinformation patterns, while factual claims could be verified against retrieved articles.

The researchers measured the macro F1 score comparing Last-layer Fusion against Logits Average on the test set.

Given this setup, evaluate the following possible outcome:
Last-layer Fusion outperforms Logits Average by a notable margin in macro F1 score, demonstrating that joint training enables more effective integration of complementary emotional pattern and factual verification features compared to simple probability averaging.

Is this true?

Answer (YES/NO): NO